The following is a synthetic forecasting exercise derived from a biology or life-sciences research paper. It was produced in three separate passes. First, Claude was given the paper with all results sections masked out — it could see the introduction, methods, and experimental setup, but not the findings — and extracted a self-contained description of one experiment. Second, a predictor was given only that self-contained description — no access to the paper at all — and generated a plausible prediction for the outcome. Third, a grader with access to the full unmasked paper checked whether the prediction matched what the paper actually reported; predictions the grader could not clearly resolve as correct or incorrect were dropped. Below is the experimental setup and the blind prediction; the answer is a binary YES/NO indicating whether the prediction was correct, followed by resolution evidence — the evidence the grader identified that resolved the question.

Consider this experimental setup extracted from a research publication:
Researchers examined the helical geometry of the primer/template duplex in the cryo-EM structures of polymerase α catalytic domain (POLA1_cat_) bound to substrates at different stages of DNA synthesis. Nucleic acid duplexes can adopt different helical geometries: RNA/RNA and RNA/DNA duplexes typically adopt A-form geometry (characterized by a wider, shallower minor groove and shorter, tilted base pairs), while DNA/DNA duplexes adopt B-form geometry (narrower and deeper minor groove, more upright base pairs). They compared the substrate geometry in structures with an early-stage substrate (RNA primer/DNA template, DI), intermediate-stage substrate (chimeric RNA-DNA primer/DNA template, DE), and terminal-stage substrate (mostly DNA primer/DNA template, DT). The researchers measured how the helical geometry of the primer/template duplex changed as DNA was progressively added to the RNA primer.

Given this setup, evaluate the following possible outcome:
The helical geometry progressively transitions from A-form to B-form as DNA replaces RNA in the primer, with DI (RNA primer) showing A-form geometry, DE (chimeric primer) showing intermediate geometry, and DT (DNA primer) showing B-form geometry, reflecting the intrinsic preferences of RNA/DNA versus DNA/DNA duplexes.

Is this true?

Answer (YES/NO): NO